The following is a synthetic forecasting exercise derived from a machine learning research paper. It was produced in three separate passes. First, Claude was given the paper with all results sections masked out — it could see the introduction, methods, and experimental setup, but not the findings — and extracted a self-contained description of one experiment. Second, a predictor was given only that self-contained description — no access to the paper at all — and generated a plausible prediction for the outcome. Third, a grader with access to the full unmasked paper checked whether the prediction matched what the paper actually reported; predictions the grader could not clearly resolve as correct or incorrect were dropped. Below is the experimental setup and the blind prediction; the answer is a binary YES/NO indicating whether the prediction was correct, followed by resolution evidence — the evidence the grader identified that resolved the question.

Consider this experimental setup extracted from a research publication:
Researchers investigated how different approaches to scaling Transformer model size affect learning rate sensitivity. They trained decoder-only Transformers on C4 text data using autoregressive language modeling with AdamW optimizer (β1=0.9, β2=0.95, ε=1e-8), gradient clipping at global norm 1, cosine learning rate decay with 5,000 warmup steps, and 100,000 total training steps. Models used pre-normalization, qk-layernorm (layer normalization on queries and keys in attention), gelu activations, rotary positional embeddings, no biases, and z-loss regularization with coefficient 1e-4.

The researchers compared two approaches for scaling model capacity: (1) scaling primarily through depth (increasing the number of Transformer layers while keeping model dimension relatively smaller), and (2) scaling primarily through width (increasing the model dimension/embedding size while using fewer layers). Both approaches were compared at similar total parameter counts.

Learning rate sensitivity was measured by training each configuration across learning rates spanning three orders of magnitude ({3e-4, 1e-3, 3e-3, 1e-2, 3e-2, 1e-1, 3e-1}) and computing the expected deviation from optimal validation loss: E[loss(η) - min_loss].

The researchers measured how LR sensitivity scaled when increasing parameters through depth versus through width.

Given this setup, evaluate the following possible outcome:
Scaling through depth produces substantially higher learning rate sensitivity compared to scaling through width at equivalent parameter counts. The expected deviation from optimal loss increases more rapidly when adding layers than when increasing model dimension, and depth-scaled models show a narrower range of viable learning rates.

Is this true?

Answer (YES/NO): YES